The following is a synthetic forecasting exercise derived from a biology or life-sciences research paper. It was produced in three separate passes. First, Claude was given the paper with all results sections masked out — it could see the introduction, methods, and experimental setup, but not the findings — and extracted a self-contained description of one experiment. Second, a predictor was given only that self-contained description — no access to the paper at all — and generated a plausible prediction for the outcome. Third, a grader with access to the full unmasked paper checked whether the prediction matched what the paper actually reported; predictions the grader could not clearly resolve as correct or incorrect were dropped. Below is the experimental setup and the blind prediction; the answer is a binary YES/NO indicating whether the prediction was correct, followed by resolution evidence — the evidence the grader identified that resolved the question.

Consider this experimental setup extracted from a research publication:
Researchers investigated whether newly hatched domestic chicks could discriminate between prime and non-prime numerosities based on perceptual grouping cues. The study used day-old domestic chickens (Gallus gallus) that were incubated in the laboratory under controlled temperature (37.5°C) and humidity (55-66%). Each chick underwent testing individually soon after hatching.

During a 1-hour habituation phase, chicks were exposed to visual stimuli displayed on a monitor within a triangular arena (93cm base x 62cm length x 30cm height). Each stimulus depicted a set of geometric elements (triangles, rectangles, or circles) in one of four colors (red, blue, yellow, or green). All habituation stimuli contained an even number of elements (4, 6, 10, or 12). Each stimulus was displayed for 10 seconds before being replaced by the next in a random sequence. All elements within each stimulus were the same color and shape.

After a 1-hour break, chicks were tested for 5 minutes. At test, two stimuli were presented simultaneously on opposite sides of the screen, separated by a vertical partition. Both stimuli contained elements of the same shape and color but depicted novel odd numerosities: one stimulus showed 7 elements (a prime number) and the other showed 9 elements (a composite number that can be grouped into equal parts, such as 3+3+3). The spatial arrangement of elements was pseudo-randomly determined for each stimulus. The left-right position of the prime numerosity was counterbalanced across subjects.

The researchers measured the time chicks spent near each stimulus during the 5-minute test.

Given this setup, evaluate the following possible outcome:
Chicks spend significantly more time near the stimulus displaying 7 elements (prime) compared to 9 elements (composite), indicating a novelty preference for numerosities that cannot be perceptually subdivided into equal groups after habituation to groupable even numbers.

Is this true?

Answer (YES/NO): YES